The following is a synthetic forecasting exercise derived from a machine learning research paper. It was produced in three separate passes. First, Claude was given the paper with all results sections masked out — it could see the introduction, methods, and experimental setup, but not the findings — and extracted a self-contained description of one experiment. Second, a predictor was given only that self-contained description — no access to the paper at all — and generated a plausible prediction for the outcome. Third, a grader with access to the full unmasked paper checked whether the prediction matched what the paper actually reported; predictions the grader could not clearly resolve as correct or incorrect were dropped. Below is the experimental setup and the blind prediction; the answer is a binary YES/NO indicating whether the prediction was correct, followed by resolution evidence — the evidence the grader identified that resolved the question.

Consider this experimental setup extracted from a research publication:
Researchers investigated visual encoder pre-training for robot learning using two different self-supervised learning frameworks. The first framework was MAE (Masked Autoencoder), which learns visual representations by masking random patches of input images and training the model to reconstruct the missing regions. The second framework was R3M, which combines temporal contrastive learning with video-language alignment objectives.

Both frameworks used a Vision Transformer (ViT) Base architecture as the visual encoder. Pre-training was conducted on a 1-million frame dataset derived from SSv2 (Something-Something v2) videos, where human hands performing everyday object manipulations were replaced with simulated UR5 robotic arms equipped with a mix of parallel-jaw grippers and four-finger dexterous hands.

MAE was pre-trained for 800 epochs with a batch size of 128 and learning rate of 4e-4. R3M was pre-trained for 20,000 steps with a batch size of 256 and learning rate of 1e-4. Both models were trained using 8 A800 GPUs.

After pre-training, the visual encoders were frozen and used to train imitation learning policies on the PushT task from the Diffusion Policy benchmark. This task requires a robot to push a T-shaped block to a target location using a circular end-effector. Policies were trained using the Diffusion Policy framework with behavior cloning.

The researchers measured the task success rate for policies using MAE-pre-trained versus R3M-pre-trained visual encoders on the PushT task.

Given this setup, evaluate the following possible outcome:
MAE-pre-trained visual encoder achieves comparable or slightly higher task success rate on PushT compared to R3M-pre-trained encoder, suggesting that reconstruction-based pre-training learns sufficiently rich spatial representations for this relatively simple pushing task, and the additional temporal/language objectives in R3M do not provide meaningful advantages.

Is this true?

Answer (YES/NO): NO